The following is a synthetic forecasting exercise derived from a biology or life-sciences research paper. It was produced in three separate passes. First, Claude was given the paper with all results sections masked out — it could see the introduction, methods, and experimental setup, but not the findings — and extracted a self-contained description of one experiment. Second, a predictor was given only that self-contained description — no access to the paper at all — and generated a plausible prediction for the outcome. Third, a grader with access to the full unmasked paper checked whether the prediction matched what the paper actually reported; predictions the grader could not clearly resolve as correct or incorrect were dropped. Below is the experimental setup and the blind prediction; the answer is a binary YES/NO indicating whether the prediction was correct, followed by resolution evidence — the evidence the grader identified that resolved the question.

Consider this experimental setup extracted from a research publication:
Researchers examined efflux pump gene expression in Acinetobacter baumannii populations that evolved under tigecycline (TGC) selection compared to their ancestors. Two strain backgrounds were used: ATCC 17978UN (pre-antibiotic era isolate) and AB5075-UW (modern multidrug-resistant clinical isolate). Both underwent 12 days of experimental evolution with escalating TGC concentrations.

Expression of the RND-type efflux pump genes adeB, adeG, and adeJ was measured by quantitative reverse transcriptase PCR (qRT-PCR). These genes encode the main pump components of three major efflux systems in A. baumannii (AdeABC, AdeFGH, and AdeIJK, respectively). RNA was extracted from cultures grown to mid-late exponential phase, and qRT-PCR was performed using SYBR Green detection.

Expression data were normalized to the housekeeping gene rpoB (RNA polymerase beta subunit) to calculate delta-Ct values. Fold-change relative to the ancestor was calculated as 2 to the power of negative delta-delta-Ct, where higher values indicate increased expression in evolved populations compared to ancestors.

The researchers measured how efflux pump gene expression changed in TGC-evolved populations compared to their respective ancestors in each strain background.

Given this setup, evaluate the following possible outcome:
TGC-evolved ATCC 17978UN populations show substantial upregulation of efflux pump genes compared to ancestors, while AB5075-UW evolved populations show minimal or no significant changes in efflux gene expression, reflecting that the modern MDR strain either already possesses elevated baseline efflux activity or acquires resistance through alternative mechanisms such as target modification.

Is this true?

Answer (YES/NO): NO